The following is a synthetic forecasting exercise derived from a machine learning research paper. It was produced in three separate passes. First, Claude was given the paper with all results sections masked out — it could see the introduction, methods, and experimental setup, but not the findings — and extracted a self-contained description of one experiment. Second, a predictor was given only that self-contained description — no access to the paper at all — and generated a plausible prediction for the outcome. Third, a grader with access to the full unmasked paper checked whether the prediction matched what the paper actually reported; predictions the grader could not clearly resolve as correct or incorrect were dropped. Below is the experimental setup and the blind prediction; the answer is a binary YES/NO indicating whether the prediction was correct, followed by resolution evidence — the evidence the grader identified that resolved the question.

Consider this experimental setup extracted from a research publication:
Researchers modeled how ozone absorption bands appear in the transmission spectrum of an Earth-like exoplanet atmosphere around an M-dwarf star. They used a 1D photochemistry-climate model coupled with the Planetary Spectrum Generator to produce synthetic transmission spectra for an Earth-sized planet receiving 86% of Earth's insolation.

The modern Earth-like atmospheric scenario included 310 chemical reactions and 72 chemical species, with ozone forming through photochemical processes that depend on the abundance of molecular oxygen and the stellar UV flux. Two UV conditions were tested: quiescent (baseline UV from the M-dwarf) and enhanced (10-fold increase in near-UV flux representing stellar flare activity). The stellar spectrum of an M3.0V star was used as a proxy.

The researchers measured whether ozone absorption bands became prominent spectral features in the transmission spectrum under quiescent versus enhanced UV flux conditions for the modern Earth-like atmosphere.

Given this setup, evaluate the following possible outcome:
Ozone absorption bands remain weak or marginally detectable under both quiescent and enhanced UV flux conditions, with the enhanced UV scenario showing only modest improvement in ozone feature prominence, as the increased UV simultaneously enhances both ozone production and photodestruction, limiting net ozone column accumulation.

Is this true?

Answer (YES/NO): NO